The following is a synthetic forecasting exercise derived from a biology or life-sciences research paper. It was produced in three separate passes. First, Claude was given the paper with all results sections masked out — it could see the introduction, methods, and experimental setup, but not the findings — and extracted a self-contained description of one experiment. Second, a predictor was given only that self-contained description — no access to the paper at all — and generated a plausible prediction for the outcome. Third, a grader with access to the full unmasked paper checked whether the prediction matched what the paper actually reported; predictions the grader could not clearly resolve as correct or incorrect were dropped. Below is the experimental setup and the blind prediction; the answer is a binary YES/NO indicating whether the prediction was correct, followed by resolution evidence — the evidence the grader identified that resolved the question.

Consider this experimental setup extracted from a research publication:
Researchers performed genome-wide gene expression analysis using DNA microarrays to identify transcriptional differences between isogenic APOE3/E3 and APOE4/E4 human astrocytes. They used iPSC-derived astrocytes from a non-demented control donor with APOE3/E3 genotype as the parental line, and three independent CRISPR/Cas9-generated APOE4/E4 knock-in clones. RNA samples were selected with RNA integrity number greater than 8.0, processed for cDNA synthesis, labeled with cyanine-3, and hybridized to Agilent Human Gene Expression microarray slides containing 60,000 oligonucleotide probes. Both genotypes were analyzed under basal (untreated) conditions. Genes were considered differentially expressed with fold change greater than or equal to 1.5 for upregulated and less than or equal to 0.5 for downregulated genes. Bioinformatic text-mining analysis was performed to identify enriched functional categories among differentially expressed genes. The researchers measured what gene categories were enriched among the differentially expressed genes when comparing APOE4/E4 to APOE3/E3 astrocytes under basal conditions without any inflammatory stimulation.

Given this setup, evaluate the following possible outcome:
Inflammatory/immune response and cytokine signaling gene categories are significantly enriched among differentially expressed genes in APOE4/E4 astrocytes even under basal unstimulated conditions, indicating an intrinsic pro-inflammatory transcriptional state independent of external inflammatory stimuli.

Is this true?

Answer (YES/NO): YES